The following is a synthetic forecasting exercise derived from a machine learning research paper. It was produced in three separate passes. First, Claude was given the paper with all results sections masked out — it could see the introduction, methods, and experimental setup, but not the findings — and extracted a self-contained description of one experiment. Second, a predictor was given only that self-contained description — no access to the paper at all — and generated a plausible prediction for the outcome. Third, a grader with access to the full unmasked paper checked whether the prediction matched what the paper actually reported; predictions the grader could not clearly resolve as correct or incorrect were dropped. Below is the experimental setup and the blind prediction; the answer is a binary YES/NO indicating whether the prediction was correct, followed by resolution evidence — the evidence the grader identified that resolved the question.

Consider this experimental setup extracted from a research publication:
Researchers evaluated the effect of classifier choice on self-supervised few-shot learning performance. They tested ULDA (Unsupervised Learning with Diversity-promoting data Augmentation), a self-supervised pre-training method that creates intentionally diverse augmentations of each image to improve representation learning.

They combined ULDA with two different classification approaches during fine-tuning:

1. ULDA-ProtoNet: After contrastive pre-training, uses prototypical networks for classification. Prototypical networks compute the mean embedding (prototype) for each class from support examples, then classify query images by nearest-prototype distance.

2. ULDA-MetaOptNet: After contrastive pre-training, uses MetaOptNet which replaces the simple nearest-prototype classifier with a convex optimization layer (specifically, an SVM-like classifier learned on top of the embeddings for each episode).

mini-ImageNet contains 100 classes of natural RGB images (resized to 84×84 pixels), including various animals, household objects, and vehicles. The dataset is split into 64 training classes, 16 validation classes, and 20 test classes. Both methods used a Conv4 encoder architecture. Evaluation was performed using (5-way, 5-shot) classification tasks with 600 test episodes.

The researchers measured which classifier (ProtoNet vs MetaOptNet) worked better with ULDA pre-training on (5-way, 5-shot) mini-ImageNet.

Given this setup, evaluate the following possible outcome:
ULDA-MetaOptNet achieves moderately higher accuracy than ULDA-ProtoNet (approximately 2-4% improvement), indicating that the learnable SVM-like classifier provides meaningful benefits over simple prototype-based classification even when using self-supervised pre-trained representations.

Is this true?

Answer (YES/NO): NO